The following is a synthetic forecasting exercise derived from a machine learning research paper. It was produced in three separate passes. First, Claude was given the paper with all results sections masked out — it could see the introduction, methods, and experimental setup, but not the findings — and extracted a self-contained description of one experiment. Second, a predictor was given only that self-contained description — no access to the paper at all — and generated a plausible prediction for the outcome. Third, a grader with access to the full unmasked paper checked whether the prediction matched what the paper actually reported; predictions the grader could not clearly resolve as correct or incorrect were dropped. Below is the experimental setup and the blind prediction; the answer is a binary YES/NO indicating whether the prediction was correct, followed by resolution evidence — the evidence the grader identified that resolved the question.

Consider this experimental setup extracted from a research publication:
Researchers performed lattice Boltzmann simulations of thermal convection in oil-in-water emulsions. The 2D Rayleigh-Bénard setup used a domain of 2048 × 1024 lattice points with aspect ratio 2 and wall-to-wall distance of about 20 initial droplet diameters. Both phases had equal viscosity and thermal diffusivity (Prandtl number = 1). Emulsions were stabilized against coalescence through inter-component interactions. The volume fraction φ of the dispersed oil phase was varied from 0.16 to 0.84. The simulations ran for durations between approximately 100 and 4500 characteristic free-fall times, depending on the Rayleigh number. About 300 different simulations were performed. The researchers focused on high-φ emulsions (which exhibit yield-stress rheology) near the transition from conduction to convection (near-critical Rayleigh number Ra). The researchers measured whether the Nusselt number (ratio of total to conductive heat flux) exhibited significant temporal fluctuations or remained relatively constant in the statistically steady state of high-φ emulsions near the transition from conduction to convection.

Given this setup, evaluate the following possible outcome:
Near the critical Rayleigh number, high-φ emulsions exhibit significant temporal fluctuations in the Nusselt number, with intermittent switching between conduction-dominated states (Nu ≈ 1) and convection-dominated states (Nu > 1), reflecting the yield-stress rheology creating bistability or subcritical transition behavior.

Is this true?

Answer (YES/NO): NO